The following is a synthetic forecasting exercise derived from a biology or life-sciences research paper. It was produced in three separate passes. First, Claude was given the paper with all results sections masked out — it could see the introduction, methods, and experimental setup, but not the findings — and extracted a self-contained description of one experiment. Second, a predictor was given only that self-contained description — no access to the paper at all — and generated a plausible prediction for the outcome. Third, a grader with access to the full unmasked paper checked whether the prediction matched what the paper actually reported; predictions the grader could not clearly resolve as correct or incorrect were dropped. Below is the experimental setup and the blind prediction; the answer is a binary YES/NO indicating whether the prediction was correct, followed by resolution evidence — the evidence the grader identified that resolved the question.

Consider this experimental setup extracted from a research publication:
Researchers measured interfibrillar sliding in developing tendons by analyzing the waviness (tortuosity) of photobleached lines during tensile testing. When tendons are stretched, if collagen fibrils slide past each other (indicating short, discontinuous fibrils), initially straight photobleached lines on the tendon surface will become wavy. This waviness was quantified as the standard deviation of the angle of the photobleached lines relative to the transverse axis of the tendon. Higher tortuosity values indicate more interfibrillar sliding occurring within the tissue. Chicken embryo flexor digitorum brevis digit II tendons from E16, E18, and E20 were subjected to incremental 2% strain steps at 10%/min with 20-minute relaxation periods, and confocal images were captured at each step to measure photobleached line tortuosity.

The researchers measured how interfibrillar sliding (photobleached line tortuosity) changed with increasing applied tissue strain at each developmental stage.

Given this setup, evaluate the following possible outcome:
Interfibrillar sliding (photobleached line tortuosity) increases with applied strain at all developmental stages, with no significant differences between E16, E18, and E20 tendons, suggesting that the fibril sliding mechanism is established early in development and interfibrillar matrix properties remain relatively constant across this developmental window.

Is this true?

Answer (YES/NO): YES